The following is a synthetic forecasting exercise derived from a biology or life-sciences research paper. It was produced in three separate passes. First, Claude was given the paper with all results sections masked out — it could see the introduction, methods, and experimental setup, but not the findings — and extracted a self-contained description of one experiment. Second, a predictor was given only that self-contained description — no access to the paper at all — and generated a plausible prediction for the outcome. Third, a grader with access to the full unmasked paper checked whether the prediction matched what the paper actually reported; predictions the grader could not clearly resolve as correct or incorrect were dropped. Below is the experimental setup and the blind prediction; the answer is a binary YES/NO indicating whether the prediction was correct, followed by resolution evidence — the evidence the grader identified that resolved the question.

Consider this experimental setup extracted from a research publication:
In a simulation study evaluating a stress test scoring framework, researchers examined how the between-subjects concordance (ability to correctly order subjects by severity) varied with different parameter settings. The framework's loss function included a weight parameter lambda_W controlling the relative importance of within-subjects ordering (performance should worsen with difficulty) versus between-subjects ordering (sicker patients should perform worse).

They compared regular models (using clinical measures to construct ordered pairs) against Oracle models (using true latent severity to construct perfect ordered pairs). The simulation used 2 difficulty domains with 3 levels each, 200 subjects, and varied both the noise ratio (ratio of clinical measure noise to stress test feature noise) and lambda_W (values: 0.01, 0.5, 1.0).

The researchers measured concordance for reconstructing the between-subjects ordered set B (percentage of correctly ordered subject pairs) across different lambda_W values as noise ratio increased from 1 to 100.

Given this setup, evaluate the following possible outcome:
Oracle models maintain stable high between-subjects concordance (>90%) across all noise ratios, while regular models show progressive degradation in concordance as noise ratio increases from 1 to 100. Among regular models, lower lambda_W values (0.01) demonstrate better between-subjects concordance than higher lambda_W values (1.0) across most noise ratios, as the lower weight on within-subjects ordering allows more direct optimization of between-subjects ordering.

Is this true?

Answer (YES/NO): NO